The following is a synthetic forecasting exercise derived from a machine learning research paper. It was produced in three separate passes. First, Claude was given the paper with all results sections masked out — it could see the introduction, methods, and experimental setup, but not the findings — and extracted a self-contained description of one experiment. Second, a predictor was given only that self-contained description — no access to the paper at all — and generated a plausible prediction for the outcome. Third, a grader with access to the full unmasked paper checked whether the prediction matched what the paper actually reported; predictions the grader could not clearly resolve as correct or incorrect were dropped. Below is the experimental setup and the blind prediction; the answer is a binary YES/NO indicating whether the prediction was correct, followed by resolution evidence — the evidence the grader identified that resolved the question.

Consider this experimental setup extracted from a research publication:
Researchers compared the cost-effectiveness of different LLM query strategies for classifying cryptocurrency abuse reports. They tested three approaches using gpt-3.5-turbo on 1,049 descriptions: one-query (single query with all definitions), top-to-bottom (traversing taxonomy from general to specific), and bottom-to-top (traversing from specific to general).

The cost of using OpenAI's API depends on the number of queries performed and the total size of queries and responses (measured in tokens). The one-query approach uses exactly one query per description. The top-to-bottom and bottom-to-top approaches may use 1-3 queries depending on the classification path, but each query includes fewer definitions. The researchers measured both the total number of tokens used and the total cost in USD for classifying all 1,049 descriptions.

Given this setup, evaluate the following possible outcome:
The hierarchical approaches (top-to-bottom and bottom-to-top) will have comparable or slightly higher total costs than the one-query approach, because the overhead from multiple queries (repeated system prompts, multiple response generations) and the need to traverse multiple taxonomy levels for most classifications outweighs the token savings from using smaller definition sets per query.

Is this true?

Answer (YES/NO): NO